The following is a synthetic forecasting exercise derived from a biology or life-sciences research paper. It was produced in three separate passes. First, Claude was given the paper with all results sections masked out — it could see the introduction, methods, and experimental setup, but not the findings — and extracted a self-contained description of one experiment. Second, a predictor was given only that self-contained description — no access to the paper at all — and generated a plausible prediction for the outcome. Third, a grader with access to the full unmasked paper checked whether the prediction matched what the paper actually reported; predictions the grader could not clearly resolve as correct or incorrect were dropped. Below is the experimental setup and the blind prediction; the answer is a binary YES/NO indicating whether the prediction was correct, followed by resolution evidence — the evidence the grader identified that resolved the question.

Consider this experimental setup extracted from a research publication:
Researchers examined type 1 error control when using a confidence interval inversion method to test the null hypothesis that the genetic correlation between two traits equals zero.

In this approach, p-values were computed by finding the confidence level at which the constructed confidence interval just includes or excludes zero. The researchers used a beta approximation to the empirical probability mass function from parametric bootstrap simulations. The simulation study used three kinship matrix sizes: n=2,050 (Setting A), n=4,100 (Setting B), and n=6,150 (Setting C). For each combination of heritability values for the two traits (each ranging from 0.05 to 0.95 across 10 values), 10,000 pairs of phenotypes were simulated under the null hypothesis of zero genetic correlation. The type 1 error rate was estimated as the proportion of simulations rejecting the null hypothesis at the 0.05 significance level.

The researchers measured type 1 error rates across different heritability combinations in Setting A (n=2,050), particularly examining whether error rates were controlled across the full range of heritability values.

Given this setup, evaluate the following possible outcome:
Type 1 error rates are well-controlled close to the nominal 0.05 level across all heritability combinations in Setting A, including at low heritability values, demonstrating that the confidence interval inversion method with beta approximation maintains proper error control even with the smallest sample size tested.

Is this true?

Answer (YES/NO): NO